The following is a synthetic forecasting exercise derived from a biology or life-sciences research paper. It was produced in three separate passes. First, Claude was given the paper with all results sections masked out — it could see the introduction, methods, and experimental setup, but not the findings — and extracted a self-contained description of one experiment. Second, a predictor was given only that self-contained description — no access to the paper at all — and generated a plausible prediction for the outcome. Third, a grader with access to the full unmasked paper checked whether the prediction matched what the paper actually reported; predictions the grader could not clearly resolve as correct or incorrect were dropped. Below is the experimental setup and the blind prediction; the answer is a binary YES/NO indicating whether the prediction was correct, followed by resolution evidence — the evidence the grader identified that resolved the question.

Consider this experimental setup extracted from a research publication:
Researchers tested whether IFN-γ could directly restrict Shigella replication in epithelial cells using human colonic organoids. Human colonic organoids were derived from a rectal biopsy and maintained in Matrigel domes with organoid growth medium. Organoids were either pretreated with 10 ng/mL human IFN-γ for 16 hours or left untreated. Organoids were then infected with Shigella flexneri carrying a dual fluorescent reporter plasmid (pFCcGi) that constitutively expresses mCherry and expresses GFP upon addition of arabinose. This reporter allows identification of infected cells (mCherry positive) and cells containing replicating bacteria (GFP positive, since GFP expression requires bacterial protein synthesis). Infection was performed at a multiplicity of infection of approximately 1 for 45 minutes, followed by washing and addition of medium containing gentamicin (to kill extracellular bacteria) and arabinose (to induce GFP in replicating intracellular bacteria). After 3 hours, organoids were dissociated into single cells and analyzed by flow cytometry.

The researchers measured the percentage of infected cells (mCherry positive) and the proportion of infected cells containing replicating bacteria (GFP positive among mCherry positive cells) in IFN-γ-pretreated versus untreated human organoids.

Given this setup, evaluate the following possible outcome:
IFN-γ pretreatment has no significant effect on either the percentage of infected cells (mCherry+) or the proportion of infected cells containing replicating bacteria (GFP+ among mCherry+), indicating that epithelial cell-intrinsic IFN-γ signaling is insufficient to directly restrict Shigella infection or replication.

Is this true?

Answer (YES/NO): NO